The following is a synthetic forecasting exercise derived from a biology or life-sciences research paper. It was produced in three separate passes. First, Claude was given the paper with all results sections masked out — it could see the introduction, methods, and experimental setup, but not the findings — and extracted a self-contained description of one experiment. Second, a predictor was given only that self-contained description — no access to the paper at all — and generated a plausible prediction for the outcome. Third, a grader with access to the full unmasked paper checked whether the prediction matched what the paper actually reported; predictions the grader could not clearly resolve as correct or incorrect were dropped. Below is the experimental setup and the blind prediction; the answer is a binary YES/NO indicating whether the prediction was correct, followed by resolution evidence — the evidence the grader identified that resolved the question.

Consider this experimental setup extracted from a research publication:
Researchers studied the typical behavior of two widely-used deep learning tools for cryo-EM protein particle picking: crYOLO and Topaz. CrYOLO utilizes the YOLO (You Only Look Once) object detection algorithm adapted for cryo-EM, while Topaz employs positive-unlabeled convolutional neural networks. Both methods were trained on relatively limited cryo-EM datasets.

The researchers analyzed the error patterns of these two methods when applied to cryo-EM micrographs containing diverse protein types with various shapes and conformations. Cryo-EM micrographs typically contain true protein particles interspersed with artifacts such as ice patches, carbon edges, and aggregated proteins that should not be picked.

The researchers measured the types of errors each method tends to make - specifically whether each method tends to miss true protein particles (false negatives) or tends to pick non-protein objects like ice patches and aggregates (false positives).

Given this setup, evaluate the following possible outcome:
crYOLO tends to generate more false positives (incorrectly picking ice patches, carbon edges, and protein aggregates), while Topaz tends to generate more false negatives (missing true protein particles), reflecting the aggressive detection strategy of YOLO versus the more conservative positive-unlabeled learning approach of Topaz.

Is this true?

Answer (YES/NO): NO